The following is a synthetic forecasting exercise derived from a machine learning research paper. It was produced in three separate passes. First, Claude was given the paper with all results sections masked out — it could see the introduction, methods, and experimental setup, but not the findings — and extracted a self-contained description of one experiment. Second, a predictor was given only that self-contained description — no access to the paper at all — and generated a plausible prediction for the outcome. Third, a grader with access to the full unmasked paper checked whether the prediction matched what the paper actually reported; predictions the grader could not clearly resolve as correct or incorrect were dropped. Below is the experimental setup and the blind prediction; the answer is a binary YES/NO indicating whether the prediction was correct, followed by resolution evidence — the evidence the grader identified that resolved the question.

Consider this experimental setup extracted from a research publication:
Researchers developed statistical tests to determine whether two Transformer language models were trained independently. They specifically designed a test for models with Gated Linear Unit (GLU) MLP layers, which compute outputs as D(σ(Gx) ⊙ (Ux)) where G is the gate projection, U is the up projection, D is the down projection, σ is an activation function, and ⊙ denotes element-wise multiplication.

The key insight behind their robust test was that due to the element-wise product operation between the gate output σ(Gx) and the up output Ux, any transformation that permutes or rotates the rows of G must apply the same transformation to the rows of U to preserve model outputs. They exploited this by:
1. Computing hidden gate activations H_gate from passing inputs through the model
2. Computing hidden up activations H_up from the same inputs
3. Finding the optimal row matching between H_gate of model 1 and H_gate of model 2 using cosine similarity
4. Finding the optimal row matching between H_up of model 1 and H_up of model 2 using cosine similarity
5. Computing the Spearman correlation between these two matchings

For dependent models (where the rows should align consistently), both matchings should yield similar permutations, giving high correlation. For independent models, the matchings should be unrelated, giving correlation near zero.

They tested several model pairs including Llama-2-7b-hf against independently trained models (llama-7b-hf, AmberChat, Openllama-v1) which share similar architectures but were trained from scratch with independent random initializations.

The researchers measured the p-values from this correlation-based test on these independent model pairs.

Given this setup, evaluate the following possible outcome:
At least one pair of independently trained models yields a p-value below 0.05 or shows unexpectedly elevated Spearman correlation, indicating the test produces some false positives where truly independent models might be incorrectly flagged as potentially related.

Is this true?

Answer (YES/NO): YES